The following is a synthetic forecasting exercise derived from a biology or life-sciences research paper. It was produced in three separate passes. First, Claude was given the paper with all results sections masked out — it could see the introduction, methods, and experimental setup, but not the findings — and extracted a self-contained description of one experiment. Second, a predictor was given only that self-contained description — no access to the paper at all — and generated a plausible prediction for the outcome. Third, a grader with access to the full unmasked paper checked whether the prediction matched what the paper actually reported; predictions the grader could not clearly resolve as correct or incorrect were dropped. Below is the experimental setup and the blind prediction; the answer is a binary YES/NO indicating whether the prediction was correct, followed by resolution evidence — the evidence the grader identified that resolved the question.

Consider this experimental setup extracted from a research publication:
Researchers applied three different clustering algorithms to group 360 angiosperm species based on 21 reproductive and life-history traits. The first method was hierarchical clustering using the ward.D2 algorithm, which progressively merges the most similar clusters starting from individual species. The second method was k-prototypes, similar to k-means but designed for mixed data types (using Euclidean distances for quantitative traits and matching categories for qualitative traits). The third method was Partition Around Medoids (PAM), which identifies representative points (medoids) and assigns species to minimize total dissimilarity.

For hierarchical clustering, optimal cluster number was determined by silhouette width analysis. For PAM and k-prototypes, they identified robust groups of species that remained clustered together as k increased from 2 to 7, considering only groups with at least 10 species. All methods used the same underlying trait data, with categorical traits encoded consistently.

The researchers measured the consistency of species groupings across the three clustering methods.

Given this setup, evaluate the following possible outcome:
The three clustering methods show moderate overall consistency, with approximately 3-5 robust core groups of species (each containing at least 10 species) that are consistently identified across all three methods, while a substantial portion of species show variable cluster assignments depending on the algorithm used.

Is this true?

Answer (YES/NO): NO